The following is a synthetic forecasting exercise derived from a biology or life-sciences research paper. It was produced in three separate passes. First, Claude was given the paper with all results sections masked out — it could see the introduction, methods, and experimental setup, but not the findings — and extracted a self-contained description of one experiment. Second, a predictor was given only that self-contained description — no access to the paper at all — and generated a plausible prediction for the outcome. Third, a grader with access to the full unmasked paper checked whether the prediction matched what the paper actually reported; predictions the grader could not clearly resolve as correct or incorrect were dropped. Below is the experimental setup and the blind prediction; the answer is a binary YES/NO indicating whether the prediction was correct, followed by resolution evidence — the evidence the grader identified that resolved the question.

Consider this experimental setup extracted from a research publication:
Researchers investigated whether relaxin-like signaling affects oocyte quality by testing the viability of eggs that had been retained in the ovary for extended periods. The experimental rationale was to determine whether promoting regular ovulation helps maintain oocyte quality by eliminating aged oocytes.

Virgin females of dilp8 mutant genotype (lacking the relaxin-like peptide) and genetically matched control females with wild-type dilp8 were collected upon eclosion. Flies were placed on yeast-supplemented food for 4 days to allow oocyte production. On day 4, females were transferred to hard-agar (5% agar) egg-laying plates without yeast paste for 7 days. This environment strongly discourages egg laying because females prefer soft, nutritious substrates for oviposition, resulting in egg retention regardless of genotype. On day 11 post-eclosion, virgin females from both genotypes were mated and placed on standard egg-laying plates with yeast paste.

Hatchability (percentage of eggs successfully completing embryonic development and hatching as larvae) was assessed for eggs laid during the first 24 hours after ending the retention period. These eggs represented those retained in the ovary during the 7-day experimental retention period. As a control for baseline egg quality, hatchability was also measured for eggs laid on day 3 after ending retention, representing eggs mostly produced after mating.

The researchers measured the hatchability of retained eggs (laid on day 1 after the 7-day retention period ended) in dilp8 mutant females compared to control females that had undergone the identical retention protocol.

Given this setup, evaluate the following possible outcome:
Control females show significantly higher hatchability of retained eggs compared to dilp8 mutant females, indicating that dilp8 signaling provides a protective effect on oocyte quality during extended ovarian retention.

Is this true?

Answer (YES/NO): NO